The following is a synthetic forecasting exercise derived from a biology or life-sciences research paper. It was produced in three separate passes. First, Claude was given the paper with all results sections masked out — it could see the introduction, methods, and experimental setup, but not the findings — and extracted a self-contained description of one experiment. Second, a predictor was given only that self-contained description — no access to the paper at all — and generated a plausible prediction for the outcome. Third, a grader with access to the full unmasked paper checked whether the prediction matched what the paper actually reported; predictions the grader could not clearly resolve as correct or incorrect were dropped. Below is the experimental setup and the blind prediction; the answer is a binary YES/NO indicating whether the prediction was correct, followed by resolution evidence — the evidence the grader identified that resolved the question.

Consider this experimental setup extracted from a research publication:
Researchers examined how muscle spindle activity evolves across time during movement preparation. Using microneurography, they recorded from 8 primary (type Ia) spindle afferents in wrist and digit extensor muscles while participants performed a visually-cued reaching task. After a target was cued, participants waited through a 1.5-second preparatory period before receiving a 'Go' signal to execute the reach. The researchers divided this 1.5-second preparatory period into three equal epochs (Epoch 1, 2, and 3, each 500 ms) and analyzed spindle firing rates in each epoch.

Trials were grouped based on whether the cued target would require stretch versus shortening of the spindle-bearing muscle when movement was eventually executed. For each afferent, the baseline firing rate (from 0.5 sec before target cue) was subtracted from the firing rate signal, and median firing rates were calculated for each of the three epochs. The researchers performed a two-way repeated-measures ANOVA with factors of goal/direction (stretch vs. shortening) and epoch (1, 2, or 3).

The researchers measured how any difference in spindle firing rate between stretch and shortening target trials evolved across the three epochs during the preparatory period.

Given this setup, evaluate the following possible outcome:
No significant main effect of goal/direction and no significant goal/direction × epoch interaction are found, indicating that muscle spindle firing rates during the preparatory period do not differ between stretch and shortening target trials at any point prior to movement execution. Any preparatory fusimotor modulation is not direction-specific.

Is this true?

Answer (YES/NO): NO